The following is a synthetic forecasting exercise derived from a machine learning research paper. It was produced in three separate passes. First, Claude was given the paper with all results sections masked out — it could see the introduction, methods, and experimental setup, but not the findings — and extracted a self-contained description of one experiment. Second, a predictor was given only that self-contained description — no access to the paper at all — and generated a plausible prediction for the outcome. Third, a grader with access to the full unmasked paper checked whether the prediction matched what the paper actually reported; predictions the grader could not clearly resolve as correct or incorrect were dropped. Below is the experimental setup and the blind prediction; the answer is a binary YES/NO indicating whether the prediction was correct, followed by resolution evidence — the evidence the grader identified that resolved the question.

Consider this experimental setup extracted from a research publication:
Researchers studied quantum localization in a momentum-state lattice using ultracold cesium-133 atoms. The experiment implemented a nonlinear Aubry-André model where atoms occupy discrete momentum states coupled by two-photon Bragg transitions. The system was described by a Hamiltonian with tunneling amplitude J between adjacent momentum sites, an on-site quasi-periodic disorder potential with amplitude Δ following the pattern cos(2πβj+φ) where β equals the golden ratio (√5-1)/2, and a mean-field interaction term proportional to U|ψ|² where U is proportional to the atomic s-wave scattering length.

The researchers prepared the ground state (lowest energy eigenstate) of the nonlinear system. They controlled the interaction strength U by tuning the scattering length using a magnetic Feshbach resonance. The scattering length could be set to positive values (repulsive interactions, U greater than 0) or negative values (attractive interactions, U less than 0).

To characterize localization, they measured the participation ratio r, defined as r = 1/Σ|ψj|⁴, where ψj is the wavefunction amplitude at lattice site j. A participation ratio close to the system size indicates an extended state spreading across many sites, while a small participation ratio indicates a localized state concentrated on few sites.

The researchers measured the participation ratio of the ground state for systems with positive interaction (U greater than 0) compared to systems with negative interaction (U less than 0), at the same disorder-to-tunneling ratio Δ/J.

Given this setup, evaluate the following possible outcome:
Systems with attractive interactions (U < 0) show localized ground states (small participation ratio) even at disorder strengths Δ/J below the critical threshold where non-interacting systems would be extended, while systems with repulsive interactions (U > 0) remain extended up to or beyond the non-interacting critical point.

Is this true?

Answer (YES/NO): NO